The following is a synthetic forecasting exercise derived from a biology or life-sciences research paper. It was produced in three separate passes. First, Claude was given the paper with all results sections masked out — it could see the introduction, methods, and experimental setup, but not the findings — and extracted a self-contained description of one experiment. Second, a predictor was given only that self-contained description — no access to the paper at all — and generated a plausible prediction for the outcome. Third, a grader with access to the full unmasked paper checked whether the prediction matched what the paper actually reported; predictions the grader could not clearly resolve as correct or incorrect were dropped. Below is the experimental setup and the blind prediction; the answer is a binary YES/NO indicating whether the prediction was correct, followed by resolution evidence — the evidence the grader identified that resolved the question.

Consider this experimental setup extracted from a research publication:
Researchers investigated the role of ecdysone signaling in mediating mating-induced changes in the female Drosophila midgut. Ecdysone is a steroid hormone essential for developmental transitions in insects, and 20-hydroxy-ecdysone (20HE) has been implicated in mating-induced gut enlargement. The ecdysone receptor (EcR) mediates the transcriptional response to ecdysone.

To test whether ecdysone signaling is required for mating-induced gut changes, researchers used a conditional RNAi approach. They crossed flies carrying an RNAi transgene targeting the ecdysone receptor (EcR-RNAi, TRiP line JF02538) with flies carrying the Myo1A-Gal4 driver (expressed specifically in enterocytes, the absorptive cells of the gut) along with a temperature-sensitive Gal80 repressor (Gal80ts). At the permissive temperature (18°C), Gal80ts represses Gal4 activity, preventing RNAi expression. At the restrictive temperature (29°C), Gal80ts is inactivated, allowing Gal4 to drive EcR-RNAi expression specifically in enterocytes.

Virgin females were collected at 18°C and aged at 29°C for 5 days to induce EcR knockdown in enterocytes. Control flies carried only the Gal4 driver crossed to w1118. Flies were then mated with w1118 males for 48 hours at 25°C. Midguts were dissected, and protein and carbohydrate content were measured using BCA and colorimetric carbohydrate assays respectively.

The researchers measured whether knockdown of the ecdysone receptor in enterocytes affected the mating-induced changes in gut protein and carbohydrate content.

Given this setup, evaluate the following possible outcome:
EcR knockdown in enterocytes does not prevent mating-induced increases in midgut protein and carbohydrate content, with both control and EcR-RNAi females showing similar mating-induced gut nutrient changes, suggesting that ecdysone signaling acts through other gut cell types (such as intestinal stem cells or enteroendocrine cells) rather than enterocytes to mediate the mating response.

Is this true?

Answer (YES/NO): NO